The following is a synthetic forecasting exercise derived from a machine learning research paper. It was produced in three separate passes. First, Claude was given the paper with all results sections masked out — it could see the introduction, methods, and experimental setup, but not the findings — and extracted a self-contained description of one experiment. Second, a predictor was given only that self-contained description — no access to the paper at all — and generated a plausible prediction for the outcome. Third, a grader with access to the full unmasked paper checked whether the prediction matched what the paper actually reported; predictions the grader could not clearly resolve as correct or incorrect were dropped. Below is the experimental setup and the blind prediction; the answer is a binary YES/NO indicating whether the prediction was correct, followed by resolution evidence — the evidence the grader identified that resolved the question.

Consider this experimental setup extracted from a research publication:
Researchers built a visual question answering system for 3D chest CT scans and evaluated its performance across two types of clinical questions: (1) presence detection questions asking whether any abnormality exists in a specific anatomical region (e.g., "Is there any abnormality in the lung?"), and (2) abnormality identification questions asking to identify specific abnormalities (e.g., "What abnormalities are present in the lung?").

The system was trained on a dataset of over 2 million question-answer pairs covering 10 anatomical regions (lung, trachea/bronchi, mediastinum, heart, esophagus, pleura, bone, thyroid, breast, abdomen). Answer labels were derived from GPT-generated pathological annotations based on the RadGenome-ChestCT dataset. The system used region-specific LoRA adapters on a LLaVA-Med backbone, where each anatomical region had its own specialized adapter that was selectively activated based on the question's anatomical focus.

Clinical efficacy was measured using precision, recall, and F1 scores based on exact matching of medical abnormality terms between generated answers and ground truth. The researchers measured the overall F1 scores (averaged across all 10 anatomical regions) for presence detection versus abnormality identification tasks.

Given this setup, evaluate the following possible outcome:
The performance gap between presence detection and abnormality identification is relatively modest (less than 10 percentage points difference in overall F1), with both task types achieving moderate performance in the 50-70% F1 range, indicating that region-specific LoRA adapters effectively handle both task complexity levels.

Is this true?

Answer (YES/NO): NO